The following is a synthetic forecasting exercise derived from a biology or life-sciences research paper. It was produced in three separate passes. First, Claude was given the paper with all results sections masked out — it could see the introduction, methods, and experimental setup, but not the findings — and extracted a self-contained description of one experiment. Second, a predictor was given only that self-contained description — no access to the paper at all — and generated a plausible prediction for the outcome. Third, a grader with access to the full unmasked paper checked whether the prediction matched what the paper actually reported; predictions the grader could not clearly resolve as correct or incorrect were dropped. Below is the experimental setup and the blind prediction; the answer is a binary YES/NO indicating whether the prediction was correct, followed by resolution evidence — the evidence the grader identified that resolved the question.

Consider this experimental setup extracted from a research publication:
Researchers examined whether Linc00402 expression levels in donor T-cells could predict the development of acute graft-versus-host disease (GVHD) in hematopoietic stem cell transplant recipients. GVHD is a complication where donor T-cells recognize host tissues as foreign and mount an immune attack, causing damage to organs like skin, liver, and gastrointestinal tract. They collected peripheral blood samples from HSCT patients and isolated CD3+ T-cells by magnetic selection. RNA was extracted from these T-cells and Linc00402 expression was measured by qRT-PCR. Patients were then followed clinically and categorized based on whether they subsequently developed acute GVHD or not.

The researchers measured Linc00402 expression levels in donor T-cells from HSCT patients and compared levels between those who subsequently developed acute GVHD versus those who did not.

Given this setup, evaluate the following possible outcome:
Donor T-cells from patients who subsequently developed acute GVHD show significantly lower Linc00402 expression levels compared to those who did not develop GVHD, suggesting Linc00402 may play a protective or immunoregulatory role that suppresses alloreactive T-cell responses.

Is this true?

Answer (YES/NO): NO